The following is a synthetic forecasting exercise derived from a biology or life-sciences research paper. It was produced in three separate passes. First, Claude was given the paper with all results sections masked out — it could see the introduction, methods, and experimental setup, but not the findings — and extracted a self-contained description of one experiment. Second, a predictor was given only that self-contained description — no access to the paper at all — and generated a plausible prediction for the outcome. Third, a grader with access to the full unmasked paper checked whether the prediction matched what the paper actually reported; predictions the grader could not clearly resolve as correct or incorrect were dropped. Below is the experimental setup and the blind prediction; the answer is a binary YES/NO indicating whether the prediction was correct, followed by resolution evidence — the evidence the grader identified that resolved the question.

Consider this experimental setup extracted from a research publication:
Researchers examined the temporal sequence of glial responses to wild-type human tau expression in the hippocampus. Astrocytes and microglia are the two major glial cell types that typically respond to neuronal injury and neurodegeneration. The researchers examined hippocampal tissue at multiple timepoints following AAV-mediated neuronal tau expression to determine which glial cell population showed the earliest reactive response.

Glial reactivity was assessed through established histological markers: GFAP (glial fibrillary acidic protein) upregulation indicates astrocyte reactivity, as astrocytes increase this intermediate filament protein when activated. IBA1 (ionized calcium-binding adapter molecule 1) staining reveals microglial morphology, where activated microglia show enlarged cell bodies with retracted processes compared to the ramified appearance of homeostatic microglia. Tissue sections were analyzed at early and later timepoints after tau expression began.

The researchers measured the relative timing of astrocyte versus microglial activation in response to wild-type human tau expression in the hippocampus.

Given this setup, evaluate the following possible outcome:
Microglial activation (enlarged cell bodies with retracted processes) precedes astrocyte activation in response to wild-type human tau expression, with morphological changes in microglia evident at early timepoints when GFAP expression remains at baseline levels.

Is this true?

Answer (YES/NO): NO